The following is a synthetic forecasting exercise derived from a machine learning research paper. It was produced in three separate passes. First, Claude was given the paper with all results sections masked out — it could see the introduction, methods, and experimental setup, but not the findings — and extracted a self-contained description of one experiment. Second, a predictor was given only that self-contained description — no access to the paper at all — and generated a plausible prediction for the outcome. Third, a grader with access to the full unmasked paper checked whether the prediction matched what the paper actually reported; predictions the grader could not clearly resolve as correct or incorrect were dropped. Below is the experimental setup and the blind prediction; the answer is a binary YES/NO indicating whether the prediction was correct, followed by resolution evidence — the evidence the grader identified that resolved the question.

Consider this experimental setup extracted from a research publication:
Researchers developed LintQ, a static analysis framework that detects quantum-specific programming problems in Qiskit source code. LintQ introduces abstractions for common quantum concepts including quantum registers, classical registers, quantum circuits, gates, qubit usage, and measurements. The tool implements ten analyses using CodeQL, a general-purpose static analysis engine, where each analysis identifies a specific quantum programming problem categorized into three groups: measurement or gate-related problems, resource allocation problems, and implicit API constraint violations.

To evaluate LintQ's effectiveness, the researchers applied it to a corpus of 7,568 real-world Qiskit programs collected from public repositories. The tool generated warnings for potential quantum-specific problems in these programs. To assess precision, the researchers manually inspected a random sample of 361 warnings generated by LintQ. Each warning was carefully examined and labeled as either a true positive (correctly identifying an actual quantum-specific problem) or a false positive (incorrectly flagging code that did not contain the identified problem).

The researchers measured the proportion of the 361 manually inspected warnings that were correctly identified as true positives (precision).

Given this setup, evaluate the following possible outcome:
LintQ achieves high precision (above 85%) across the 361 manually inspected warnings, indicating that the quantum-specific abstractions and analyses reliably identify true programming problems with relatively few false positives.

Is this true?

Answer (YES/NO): NO